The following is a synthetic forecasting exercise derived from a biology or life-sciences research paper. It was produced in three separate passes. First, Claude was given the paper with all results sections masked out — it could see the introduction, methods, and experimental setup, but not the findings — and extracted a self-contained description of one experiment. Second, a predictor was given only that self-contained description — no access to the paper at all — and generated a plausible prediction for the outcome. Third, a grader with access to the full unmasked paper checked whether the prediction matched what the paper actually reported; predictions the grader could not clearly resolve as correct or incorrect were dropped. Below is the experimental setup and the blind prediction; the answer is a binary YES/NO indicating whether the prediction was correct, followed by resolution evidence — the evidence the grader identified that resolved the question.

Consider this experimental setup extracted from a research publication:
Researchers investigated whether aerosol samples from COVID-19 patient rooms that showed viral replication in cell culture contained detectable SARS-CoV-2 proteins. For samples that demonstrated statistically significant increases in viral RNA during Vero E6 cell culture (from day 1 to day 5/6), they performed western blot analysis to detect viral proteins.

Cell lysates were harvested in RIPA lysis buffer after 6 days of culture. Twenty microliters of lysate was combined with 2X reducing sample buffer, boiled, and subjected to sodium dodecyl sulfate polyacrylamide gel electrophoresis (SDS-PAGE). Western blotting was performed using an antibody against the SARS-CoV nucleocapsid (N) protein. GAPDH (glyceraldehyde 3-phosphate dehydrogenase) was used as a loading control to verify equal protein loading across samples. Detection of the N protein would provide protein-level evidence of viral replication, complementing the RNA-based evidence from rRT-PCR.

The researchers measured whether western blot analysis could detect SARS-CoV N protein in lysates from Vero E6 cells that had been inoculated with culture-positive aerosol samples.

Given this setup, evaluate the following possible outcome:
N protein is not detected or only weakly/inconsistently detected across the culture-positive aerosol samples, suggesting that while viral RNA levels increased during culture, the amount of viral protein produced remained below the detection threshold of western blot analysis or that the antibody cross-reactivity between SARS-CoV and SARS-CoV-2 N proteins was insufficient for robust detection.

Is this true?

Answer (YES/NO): NO